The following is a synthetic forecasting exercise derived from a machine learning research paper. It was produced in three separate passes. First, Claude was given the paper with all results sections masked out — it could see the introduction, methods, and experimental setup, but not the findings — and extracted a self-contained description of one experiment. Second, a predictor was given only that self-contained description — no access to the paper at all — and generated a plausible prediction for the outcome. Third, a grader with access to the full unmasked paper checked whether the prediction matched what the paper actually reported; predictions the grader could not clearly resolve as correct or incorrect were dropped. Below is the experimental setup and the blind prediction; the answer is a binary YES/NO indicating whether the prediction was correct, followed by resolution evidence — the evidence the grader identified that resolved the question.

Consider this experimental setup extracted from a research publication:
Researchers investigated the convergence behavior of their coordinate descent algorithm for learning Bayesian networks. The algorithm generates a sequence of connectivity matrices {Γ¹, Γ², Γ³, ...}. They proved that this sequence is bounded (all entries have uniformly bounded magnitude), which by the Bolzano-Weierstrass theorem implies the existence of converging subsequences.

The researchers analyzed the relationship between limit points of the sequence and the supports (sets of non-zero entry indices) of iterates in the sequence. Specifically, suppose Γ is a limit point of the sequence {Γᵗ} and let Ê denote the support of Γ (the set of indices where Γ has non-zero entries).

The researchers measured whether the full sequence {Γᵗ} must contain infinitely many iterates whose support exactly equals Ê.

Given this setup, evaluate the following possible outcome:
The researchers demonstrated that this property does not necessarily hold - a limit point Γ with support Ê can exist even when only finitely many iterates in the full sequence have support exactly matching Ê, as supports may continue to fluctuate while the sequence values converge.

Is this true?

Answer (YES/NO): NO